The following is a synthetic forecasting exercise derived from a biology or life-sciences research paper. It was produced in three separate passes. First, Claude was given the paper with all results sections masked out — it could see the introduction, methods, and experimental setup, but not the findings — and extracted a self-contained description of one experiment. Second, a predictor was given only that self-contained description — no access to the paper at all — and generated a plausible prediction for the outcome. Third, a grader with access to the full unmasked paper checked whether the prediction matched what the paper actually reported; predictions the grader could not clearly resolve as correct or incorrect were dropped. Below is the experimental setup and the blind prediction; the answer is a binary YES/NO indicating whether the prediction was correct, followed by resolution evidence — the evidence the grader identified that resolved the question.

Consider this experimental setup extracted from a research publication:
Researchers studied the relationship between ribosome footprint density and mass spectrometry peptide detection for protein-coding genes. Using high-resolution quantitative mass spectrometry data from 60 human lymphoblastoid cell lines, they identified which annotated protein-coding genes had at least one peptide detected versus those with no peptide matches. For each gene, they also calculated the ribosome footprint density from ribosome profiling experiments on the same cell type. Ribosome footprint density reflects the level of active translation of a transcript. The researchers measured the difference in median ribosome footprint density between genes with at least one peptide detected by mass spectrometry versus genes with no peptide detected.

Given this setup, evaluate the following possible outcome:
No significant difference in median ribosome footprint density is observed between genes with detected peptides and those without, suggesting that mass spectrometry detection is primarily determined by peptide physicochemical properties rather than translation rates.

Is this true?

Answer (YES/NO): NO